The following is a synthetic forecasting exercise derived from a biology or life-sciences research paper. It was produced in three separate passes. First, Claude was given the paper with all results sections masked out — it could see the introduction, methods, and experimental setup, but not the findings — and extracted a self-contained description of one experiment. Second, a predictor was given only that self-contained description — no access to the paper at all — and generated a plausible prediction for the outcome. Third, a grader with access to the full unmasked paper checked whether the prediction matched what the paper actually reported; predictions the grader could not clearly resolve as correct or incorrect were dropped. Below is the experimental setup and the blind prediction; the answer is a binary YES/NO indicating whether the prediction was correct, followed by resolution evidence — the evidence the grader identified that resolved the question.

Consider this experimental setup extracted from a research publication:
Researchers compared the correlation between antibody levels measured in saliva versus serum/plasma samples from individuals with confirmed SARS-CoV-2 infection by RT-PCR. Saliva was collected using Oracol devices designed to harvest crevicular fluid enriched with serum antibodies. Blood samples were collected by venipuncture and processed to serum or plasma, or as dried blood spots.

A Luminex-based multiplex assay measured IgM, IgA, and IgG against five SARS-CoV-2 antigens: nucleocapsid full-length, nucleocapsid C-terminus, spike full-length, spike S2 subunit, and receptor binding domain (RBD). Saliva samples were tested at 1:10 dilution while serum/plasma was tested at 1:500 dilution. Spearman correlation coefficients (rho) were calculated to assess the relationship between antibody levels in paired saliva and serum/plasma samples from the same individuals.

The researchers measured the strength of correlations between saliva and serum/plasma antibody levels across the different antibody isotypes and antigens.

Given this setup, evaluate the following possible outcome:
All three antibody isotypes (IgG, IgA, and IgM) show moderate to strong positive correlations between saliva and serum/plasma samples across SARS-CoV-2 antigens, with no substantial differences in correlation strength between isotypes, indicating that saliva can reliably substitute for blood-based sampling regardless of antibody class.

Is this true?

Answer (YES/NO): NO